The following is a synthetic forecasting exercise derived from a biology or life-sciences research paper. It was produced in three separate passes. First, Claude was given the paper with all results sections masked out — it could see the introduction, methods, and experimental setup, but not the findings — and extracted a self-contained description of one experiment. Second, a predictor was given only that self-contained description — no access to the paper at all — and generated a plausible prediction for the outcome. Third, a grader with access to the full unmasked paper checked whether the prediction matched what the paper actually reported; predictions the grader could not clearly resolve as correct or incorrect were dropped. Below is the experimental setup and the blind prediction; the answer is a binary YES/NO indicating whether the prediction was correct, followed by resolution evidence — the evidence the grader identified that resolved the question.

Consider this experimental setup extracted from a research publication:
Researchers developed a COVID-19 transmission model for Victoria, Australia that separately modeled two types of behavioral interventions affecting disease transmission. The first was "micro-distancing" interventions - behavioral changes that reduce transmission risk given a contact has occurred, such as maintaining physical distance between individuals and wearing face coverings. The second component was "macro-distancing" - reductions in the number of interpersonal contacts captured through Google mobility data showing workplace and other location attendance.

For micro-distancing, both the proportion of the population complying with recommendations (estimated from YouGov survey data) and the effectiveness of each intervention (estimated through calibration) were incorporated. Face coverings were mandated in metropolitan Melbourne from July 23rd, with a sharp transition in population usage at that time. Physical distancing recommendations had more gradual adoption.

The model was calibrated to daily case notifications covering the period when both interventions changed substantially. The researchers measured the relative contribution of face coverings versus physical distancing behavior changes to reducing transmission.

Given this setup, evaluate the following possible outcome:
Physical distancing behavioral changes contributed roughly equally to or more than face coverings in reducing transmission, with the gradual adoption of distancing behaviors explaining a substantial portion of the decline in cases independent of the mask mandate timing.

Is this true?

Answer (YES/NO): NO